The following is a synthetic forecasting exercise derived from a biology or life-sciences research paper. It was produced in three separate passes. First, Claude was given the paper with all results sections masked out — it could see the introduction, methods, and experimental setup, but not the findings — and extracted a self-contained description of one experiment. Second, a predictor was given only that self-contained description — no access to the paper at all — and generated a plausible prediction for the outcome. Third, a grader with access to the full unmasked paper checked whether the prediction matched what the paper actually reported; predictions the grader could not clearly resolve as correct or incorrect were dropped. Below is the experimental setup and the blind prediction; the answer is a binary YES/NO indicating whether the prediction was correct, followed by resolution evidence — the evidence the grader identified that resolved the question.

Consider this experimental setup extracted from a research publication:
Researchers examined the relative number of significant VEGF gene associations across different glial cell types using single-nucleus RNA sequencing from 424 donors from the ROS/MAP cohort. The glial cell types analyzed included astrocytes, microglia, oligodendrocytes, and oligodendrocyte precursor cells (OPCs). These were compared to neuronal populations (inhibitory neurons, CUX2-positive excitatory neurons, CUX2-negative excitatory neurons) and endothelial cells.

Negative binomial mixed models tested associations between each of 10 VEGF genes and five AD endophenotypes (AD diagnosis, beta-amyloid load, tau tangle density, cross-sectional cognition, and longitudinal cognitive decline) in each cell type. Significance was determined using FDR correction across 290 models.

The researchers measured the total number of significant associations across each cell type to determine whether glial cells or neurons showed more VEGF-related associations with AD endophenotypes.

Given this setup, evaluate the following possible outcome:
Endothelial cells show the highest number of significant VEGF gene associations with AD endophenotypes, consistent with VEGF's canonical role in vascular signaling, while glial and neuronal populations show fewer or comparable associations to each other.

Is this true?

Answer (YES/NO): NO